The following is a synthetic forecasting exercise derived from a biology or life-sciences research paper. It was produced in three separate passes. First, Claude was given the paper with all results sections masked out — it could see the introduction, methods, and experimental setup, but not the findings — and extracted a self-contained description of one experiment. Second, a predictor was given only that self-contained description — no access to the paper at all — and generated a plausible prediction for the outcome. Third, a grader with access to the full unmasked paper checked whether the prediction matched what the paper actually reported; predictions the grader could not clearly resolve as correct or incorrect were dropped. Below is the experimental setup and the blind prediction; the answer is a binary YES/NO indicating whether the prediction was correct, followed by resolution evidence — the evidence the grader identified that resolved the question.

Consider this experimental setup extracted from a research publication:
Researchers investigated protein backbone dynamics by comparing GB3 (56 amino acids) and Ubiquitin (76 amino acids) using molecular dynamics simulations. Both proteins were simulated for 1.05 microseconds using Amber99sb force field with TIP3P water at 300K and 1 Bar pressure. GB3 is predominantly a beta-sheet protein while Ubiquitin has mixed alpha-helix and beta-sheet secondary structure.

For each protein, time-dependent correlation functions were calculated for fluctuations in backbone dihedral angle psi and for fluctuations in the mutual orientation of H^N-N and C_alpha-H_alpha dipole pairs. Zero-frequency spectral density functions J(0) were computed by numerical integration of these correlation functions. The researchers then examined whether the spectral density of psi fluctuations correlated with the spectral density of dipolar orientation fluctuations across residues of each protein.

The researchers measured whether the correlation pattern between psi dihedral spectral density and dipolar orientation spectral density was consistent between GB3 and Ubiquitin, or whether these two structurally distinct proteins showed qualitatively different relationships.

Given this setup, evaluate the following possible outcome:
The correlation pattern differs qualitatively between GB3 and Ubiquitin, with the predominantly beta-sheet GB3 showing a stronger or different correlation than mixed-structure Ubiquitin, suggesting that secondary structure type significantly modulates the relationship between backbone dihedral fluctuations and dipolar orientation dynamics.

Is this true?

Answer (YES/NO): NO